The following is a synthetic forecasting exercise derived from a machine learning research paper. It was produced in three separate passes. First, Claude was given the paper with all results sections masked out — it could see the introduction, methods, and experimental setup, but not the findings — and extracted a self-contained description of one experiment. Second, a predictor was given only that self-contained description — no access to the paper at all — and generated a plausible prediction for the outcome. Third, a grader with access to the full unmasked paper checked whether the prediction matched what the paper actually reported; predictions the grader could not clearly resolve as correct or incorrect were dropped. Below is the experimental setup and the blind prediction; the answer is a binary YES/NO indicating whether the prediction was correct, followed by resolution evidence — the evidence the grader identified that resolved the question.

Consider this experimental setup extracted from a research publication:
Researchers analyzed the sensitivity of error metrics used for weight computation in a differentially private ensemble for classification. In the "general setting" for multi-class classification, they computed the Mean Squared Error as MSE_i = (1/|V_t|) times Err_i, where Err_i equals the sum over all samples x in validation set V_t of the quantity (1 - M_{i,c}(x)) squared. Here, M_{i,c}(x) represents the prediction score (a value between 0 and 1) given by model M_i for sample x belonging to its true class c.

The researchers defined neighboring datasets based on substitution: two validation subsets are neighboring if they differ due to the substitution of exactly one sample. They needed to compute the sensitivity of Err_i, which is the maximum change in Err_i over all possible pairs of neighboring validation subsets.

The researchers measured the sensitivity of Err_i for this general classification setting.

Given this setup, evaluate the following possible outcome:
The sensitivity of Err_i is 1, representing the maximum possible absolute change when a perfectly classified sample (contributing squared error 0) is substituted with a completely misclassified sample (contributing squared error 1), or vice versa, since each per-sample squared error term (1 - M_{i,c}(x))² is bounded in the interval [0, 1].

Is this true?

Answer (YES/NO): YES